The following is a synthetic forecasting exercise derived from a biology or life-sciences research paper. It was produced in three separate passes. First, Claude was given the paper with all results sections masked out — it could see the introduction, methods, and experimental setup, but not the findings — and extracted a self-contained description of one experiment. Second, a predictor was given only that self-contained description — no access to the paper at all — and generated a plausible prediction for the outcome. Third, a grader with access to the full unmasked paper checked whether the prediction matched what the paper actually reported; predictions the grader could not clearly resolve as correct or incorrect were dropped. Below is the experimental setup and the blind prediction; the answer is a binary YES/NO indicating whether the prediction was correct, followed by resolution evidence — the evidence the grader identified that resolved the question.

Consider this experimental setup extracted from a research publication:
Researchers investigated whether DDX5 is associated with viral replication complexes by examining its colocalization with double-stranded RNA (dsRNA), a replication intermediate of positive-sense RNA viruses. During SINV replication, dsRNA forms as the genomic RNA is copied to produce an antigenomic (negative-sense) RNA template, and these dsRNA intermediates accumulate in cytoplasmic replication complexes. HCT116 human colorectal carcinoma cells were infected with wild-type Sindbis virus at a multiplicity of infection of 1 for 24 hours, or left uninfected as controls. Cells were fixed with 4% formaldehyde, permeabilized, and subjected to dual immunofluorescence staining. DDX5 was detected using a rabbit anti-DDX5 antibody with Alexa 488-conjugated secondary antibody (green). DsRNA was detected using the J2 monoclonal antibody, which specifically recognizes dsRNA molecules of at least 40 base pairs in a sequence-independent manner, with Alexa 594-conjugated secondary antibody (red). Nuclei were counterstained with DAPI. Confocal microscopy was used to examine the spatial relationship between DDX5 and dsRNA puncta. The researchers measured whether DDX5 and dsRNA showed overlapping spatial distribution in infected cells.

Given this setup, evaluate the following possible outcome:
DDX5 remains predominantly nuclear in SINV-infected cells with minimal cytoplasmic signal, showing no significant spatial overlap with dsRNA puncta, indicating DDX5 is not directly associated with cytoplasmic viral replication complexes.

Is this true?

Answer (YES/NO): NO